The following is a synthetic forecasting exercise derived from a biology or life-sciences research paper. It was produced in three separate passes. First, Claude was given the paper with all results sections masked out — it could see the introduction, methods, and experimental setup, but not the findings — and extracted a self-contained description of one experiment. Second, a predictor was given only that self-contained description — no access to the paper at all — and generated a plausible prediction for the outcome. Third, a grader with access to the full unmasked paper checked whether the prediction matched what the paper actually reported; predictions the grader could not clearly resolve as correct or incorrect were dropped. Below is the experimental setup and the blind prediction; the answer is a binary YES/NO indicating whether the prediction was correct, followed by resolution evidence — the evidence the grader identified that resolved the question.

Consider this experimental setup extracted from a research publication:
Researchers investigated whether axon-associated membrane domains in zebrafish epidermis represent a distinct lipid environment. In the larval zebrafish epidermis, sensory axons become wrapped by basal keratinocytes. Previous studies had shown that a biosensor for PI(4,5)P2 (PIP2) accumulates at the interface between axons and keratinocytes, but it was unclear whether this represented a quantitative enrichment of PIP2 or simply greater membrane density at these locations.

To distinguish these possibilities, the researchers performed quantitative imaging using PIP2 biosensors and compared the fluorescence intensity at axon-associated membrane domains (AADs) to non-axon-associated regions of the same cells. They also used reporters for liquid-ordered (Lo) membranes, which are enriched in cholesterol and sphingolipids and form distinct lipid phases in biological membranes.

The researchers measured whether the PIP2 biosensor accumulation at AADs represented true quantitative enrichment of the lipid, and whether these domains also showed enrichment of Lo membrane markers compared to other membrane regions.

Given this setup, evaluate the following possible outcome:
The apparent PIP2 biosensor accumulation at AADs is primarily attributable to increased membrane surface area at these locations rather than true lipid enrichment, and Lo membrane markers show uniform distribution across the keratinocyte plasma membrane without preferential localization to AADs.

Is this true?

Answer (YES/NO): NO